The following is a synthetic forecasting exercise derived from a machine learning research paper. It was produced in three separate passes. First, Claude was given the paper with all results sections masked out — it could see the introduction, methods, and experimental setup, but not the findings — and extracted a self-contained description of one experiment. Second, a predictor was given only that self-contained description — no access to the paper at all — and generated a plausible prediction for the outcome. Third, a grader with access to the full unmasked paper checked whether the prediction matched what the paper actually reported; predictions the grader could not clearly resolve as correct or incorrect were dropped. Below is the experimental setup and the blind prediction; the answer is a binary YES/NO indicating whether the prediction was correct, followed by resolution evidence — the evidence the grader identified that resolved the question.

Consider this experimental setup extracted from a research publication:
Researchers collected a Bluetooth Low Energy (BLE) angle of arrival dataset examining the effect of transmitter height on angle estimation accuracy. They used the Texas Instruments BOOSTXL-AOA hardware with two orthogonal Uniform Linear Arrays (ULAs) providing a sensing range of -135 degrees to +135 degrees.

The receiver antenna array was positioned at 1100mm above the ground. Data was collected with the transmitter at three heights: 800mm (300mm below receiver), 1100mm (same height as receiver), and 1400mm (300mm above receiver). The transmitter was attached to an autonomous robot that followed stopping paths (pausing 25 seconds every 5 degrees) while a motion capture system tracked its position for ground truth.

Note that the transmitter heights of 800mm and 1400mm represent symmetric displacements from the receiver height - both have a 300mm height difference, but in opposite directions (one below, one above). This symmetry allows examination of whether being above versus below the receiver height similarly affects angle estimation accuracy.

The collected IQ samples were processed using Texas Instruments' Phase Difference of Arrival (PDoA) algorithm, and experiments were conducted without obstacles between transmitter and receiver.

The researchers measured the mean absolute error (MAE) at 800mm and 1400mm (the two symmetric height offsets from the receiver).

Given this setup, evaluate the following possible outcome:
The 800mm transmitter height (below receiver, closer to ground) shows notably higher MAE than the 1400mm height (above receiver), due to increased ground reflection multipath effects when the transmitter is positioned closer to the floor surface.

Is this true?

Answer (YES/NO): NO